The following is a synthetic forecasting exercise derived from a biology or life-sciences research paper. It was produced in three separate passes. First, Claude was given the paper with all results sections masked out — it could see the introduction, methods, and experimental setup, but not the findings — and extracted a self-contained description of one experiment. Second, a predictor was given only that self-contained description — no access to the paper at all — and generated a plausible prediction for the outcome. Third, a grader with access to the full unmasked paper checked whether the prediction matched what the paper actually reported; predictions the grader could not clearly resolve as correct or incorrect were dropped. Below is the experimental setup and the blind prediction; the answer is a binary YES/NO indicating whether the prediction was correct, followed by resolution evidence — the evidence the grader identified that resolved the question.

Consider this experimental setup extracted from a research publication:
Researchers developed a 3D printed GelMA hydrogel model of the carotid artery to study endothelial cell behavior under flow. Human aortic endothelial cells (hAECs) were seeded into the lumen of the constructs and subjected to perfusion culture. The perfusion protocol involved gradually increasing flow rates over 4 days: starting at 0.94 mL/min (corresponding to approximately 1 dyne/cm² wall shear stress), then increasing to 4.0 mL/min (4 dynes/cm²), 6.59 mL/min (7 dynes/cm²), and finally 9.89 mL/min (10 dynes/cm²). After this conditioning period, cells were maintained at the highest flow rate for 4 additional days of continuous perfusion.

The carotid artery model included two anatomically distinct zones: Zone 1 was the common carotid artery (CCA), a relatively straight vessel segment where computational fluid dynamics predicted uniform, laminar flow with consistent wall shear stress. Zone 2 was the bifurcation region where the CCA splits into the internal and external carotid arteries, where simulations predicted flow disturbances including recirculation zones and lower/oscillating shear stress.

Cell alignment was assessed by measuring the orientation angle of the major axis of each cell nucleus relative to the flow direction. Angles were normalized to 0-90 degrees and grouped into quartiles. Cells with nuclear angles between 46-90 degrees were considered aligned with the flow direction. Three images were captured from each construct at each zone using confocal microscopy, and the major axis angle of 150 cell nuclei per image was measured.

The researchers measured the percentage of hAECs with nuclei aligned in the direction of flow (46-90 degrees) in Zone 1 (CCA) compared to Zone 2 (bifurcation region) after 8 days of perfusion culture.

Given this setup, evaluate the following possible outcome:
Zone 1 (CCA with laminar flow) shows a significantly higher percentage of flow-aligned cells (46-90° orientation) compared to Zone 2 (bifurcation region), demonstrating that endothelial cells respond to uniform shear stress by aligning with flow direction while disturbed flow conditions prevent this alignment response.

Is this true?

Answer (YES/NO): YES